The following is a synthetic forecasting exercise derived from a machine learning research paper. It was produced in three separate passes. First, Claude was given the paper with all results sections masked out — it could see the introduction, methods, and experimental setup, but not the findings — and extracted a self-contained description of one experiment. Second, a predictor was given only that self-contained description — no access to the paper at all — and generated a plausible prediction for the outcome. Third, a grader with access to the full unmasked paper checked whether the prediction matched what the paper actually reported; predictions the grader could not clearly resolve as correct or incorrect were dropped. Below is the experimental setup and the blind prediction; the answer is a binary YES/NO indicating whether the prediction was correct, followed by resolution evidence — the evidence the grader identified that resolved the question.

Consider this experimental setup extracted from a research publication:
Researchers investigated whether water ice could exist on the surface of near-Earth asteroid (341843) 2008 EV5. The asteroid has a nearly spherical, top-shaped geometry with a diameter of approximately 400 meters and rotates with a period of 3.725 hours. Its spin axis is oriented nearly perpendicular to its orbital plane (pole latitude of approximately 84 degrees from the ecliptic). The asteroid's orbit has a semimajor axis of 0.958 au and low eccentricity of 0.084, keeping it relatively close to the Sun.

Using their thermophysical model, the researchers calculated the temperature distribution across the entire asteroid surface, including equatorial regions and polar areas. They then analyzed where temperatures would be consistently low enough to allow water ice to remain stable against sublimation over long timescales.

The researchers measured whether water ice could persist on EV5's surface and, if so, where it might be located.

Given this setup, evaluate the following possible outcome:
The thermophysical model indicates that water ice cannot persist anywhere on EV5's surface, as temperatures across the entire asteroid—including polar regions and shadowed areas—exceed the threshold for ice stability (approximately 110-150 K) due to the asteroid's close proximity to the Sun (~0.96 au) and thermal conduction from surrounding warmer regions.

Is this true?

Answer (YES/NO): NO